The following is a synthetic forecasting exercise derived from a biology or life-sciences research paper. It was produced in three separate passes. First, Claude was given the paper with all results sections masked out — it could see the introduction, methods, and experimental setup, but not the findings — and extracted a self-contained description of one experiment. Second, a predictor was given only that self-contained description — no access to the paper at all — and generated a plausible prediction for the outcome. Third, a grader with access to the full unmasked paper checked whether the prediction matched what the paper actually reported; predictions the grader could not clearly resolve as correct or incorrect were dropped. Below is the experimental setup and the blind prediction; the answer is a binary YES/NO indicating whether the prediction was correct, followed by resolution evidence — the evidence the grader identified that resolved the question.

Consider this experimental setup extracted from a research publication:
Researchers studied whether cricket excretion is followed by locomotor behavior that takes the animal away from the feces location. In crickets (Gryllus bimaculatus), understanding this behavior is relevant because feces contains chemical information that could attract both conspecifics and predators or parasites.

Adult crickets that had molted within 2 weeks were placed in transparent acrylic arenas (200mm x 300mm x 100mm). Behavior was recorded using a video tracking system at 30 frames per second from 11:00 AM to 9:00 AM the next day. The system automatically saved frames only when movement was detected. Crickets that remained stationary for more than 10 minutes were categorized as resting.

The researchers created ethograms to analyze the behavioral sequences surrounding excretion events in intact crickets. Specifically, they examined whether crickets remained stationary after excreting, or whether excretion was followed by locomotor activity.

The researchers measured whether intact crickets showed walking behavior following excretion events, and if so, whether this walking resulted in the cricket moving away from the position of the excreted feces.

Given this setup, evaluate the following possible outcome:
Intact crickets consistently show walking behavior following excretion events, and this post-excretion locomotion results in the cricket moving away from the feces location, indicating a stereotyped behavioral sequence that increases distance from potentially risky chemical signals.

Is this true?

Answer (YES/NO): NO